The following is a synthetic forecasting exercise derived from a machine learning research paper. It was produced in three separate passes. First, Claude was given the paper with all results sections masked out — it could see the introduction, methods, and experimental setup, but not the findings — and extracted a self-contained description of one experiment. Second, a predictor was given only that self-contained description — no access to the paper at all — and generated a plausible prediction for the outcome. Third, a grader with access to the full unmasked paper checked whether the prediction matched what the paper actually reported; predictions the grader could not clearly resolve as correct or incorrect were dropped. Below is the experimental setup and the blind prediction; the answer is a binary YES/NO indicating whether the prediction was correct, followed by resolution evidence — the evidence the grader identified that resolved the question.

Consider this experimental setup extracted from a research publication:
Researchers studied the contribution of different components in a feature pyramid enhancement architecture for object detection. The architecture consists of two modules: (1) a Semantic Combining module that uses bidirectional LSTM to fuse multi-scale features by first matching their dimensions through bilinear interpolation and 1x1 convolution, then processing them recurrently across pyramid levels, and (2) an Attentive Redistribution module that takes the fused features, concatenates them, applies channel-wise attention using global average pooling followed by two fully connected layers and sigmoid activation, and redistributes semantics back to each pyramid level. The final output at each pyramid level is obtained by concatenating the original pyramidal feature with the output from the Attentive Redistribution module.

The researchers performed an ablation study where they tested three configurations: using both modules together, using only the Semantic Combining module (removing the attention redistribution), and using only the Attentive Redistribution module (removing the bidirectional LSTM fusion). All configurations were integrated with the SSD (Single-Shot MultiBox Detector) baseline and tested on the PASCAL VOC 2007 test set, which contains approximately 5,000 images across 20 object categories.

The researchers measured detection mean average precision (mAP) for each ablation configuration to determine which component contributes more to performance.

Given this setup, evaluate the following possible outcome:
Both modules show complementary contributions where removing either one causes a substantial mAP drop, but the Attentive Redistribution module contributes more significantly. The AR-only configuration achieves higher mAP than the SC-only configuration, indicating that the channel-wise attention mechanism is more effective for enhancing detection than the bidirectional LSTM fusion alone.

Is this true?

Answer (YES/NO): NO